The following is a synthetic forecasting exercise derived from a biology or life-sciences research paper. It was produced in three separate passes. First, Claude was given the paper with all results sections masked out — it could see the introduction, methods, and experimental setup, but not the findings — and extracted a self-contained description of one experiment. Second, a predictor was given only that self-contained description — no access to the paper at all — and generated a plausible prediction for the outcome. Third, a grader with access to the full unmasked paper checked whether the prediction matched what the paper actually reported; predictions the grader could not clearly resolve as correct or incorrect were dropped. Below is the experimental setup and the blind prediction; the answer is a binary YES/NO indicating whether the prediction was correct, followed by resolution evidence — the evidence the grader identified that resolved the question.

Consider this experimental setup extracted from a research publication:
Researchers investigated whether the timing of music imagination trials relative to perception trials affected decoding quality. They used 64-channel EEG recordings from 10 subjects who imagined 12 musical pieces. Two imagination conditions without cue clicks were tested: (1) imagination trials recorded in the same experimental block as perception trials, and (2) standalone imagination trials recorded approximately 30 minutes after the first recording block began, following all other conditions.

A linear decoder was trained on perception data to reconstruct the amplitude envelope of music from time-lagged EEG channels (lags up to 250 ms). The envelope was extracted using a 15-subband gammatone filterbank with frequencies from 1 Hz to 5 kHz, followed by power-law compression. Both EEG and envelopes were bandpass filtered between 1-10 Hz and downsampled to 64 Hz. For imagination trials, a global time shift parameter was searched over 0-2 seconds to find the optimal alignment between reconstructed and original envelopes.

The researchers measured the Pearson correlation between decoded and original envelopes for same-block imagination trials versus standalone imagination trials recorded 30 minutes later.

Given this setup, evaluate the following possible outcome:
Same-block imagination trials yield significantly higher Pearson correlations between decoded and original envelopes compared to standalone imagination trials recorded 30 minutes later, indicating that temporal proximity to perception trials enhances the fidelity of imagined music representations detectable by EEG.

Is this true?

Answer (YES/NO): NO